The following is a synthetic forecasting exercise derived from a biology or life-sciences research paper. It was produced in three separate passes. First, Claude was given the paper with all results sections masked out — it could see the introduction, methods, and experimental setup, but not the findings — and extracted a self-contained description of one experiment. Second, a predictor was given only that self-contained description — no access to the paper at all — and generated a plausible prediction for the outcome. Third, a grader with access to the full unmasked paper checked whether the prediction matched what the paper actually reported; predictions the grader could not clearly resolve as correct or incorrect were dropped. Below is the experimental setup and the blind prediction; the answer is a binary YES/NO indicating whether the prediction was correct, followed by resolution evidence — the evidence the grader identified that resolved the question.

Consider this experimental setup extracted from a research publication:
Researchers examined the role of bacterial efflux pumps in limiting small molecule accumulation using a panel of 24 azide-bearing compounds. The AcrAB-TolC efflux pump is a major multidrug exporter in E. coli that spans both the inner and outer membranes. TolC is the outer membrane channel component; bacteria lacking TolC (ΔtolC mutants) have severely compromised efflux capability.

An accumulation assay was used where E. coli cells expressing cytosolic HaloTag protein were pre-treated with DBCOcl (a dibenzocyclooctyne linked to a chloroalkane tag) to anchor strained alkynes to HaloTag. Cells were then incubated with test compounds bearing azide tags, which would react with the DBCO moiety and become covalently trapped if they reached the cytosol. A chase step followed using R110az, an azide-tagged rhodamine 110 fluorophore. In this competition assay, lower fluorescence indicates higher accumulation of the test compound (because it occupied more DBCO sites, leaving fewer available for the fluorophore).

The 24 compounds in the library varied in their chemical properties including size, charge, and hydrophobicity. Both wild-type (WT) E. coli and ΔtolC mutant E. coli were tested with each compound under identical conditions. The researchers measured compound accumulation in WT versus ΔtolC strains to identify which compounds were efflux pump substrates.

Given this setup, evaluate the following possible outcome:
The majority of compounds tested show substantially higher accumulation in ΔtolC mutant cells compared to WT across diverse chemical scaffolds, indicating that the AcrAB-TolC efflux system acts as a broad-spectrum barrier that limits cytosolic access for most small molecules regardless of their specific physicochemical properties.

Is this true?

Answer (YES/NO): NO